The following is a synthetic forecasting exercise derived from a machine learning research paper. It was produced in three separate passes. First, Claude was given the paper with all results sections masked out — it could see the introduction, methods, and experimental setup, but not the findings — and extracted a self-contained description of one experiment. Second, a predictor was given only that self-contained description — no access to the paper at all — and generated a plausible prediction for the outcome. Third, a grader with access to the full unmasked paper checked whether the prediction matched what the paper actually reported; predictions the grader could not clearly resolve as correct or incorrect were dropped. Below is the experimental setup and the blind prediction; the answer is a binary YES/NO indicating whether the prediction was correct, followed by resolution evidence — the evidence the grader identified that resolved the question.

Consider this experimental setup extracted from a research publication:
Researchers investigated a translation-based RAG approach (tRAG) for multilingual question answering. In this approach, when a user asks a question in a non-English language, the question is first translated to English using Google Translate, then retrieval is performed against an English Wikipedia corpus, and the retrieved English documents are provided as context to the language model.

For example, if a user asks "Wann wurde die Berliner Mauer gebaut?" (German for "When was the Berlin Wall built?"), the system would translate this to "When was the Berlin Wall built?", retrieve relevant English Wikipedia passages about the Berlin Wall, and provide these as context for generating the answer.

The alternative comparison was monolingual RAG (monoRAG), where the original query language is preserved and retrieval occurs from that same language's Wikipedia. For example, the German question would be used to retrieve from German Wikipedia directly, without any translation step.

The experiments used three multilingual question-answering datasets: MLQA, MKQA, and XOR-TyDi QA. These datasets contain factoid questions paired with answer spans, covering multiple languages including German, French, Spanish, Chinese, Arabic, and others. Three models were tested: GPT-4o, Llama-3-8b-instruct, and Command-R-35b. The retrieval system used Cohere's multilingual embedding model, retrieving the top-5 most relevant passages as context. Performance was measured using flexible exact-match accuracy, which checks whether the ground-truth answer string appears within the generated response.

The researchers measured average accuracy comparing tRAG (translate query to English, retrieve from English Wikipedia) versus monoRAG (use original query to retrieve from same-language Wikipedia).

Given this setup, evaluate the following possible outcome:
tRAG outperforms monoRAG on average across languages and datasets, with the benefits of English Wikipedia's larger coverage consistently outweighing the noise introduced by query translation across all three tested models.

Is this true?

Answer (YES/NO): NO